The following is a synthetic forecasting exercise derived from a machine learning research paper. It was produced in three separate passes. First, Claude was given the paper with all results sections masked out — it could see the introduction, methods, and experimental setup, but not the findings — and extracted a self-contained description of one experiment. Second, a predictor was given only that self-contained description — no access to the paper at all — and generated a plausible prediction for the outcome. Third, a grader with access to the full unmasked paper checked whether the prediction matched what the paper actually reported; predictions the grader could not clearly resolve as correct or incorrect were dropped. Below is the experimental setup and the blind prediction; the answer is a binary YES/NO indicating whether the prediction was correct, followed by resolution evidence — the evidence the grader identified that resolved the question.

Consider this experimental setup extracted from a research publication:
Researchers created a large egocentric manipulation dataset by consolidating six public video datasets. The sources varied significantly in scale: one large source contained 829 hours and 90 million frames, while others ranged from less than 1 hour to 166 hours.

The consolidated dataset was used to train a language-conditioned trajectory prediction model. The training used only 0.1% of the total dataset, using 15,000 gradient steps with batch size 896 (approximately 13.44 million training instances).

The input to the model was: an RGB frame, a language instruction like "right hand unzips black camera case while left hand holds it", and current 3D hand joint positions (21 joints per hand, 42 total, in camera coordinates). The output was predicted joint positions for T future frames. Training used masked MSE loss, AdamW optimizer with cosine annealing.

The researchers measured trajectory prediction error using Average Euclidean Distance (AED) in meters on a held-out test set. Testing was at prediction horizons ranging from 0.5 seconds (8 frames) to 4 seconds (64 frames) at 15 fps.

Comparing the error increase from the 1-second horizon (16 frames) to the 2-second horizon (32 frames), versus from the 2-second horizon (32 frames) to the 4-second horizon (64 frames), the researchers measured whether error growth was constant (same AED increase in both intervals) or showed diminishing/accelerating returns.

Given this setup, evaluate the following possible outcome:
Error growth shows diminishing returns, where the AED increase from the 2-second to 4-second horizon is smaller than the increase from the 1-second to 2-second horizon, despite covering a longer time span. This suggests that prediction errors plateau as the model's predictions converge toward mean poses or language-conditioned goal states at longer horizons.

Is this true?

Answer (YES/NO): YES